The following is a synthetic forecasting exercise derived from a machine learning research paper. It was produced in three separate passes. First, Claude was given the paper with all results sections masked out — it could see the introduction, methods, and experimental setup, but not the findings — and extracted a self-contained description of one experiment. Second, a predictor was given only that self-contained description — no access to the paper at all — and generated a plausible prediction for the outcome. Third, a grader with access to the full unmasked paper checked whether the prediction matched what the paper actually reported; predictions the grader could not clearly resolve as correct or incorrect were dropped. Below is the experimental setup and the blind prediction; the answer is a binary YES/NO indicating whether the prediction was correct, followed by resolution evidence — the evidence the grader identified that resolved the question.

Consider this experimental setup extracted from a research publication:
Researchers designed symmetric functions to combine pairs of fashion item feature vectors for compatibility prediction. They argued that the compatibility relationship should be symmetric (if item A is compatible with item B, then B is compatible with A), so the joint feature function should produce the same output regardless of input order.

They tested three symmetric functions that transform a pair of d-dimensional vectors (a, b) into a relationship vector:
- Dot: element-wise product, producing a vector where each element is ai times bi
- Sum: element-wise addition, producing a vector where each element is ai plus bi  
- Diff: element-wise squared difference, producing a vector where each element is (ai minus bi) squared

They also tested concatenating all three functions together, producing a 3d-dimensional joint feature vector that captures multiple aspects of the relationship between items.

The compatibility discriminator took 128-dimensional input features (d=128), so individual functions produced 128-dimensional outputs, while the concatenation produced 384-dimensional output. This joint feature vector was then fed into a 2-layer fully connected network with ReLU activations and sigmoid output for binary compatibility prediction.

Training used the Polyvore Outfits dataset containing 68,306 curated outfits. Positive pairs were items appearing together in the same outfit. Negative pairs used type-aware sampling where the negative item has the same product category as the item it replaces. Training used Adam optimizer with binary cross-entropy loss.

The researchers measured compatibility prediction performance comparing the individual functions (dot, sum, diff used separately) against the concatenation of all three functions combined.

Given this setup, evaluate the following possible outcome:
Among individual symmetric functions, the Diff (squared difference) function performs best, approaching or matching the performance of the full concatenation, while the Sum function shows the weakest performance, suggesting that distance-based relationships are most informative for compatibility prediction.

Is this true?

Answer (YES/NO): NO